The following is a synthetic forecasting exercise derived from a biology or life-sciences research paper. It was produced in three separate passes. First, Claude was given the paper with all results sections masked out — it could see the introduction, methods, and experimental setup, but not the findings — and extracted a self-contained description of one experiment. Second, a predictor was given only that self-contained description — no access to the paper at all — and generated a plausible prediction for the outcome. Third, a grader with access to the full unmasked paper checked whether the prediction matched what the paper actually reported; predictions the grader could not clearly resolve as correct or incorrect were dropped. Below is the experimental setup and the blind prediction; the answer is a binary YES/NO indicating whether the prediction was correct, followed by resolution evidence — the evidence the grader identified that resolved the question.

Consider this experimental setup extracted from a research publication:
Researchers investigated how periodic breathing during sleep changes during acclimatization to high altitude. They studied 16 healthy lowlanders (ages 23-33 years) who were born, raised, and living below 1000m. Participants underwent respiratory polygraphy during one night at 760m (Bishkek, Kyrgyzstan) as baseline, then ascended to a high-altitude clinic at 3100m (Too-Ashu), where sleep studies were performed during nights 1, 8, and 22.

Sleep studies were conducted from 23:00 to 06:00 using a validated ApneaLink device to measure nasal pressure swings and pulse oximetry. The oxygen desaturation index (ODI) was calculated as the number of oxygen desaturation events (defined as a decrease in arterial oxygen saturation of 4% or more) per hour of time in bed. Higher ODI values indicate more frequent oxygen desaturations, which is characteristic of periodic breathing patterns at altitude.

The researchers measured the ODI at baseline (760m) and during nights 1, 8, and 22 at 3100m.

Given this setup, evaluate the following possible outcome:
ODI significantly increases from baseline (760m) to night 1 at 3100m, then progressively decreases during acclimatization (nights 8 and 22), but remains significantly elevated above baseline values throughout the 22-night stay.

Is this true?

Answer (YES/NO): NO